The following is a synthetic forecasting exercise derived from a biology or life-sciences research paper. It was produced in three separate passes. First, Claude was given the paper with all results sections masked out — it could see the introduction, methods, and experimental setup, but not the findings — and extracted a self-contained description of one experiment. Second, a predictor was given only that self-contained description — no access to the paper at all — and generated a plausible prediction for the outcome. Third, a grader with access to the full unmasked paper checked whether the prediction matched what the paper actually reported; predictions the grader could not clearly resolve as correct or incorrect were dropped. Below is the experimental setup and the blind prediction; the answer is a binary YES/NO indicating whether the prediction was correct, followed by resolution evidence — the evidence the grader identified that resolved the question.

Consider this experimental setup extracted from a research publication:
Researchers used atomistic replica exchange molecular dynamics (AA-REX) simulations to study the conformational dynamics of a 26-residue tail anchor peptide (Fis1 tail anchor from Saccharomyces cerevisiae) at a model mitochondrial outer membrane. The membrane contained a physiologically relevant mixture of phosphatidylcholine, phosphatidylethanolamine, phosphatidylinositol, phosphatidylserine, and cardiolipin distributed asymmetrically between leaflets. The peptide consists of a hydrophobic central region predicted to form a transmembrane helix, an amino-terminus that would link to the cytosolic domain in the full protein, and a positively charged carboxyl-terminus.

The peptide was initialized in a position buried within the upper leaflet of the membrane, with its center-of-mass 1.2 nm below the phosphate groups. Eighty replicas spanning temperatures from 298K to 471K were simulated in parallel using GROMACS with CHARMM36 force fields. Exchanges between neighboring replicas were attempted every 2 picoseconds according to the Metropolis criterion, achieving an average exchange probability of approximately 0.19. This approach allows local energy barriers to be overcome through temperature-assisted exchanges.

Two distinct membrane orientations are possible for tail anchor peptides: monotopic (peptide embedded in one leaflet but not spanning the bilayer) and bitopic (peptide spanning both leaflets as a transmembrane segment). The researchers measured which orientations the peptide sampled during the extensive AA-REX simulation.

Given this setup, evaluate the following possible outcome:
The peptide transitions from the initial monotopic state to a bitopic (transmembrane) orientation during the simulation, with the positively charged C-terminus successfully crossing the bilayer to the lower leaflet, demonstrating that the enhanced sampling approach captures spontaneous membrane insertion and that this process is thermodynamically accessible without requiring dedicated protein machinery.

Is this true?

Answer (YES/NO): NO